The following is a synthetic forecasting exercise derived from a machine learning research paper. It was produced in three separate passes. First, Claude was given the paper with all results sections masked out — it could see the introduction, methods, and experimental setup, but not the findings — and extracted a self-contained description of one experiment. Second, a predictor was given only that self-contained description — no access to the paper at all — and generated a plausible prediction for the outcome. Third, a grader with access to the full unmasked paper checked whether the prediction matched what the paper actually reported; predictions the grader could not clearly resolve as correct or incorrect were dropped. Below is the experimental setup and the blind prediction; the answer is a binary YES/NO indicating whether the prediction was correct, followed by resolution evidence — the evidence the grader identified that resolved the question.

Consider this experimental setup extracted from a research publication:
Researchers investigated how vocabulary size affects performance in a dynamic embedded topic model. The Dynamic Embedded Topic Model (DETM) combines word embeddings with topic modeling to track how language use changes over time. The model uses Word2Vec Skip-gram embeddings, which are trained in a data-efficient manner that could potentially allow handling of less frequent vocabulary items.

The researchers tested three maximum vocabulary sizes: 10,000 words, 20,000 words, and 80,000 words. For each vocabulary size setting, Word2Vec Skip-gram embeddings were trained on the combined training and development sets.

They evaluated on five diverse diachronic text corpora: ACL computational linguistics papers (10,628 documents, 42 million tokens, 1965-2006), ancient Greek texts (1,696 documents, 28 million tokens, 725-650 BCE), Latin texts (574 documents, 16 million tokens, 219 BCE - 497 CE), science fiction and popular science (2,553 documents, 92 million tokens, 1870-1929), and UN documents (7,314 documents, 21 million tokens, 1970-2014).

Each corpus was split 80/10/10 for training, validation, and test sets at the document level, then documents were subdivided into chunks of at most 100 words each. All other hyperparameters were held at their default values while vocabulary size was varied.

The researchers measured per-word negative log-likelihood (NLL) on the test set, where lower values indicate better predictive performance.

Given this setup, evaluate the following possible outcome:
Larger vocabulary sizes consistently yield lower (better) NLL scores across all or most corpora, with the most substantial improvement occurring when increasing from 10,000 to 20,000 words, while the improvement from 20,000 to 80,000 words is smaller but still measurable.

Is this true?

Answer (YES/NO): NO